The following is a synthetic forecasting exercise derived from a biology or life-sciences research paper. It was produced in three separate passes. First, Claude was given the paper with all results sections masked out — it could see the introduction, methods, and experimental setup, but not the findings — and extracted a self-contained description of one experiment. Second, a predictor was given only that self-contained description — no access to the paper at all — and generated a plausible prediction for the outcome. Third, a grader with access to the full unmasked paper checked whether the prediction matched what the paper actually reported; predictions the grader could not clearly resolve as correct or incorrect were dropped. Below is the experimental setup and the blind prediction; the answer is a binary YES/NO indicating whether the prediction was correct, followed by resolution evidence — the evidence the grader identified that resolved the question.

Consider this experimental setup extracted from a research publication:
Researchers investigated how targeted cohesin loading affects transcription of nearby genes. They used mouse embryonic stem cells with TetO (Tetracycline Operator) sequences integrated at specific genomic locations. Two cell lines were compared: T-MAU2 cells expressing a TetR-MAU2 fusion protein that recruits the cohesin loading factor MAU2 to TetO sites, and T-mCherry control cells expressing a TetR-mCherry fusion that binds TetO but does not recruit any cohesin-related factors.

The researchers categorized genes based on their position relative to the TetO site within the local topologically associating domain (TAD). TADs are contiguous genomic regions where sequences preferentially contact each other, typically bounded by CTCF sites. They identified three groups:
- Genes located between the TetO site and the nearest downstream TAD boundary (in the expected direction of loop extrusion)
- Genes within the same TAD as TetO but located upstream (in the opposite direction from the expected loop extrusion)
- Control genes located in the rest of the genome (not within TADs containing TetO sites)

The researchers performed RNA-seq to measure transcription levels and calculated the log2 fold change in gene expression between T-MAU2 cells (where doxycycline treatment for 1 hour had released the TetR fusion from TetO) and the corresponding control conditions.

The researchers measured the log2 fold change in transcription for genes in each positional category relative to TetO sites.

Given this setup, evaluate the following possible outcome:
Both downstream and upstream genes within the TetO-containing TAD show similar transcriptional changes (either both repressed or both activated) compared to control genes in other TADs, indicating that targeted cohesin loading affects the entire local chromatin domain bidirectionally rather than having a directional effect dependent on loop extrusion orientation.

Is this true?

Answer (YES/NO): YES